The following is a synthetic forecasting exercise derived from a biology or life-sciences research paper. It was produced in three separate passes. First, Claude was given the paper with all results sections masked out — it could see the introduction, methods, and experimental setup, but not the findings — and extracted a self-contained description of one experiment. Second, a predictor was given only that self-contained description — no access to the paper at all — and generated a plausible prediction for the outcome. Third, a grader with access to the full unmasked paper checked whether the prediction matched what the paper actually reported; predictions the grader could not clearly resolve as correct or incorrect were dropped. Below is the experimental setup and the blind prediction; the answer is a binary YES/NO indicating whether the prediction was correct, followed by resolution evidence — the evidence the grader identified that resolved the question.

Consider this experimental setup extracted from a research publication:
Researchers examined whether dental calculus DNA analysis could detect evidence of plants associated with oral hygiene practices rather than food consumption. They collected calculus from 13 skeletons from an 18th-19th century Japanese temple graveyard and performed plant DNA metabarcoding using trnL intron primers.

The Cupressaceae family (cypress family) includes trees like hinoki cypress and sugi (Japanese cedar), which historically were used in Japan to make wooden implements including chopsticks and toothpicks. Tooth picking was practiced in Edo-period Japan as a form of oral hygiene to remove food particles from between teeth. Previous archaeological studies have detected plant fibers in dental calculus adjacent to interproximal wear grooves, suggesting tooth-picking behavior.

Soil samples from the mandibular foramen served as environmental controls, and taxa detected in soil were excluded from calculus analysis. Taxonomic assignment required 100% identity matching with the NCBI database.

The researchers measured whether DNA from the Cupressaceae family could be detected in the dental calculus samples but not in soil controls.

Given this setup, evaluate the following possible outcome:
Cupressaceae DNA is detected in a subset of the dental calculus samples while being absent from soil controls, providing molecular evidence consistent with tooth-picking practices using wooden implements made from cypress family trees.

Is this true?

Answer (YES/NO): YES